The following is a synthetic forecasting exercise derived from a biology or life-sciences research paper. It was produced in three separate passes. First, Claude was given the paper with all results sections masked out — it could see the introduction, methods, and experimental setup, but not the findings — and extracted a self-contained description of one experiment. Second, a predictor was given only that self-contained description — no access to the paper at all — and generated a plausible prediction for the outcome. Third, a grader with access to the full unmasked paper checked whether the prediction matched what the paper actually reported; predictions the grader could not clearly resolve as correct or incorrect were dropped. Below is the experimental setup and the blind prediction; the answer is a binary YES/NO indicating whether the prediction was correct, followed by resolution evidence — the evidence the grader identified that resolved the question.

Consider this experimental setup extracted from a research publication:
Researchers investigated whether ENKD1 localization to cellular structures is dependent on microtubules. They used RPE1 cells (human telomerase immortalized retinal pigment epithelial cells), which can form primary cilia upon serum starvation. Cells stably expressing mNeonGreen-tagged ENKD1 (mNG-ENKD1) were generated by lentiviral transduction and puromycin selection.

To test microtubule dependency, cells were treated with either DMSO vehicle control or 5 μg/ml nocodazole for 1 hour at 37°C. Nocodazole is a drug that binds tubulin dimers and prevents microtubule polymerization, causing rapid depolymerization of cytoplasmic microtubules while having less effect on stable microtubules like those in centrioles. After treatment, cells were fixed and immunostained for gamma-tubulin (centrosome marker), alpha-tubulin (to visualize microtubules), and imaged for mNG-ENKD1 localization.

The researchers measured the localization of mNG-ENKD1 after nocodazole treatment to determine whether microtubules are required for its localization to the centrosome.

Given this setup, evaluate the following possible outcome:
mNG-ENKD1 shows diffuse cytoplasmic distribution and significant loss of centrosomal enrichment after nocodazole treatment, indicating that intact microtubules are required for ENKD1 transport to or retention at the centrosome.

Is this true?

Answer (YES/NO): NO